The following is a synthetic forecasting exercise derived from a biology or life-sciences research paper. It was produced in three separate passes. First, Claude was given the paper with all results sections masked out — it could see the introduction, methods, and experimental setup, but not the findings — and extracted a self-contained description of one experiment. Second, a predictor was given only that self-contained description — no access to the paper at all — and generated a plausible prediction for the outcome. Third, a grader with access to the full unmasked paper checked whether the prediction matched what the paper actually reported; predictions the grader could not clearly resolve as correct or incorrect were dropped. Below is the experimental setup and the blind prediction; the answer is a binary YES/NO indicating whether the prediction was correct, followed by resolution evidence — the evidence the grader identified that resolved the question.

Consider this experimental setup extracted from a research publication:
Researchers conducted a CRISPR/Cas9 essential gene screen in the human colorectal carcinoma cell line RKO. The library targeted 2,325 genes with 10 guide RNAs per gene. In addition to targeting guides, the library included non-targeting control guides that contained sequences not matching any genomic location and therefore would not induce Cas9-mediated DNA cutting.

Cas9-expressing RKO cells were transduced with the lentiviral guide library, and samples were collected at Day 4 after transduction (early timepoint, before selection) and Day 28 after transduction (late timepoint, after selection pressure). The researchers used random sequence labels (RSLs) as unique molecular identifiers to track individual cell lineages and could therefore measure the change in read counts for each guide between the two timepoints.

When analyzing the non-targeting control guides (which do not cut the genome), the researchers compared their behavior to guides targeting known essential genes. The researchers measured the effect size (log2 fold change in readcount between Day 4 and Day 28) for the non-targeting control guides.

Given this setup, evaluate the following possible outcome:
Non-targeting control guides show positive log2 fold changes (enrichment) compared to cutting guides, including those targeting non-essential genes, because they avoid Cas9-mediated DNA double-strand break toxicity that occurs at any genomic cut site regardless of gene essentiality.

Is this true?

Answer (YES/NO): YES